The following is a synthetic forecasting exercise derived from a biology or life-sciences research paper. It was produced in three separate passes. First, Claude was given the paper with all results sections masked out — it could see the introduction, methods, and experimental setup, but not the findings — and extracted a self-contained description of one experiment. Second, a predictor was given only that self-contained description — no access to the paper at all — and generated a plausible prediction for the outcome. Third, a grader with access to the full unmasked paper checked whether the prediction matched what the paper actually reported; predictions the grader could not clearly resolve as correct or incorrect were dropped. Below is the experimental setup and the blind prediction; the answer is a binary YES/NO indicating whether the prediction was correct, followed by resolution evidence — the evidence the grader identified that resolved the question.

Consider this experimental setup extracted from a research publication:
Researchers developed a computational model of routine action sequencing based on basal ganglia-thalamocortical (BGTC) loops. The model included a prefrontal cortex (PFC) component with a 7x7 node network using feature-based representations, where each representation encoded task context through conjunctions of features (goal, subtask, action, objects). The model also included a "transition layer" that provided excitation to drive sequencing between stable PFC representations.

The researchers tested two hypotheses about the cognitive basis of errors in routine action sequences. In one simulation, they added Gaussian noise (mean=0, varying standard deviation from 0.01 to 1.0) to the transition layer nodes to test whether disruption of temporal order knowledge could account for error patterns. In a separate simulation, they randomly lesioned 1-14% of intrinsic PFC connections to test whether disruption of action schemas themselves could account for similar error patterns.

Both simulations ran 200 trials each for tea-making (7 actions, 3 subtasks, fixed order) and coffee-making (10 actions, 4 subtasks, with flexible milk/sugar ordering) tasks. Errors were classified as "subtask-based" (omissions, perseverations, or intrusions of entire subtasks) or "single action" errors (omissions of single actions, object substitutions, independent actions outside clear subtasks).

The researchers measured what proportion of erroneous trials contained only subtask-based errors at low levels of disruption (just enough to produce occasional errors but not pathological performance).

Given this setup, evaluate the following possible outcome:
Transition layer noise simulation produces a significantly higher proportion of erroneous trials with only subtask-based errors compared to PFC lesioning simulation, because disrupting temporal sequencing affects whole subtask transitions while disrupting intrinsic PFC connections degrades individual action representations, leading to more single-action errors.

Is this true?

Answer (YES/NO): YES